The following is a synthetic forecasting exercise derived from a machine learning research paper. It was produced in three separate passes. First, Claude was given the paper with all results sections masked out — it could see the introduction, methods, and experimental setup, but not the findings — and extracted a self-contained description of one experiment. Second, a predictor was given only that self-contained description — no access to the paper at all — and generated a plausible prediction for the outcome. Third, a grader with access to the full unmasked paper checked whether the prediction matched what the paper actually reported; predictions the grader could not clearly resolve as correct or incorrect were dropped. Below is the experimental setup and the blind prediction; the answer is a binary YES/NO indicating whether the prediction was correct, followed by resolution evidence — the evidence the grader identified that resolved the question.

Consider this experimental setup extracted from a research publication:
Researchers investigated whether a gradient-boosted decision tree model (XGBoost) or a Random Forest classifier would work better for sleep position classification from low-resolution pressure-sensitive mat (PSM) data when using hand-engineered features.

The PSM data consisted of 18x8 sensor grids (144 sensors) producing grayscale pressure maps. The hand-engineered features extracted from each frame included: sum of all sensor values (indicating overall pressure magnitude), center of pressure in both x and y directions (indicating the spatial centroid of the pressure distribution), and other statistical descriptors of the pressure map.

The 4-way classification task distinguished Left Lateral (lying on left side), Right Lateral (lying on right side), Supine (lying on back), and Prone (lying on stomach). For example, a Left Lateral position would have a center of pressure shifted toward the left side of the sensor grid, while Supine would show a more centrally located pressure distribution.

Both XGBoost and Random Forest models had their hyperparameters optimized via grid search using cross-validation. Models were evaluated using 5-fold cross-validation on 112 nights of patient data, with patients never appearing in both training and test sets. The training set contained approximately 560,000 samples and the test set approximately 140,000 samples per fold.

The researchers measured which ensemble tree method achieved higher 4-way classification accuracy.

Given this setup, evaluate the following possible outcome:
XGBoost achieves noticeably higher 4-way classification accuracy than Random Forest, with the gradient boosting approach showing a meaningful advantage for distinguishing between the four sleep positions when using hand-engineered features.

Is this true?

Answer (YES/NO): NO